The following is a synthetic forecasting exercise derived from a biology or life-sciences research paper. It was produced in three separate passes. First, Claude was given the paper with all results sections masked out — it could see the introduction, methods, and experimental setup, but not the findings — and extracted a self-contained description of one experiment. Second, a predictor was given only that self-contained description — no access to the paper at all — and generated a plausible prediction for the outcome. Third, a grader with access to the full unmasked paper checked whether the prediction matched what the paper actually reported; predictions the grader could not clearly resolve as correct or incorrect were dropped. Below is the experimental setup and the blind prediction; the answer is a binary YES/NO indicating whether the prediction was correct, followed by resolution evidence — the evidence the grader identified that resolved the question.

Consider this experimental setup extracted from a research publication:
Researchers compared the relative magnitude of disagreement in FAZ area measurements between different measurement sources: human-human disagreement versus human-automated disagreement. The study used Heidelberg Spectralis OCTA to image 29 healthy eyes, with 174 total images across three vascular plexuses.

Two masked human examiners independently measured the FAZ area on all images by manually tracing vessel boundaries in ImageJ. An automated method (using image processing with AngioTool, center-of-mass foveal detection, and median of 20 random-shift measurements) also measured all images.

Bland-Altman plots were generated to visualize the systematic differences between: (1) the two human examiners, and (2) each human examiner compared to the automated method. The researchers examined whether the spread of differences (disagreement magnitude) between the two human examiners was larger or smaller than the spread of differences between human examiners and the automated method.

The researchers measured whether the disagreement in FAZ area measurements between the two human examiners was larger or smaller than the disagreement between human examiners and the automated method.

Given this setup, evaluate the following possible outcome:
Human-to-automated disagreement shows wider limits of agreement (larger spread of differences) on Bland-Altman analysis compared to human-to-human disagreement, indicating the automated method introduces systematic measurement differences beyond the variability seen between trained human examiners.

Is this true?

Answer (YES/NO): YES